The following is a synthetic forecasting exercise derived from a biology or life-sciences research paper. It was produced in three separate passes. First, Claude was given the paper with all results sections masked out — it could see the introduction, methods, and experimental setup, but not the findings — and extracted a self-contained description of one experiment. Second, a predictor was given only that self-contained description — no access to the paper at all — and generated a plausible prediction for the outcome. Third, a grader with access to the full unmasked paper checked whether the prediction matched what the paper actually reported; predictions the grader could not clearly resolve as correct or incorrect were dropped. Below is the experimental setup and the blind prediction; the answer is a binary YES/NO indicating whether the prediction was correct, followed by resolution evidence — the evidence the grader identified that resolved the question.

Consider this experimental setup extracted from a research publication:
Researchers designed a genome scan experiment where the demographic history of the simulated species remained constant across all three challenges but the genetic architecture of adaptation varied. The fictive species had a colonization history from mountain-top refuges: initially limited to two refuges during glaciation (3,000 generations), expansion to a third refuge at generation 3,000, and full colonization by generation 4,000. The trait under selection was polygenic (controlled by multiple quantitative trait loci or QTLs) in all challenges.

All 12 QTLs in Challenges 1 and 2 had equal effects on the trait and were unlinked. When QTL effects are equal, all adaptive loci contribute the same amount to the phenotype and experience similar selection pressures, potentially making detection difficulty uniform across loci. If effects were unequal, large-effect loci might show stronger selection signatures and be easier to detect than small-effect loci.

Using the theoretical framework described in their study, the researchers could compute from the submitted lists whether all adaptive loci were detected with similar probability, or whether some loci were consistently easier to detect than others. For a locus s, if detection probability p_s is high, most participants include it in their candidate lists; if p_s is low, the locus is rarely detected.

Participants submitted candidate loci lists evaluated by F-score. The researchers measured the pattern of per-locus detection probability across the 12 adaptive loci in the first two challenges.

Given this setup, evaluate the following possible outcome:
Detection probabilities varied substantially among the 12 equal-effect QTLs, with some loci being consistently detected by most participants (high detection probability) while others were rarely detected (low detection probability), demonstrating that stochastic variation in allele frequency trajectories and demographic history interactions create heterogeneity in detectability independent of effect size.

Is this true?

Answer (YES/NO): YES